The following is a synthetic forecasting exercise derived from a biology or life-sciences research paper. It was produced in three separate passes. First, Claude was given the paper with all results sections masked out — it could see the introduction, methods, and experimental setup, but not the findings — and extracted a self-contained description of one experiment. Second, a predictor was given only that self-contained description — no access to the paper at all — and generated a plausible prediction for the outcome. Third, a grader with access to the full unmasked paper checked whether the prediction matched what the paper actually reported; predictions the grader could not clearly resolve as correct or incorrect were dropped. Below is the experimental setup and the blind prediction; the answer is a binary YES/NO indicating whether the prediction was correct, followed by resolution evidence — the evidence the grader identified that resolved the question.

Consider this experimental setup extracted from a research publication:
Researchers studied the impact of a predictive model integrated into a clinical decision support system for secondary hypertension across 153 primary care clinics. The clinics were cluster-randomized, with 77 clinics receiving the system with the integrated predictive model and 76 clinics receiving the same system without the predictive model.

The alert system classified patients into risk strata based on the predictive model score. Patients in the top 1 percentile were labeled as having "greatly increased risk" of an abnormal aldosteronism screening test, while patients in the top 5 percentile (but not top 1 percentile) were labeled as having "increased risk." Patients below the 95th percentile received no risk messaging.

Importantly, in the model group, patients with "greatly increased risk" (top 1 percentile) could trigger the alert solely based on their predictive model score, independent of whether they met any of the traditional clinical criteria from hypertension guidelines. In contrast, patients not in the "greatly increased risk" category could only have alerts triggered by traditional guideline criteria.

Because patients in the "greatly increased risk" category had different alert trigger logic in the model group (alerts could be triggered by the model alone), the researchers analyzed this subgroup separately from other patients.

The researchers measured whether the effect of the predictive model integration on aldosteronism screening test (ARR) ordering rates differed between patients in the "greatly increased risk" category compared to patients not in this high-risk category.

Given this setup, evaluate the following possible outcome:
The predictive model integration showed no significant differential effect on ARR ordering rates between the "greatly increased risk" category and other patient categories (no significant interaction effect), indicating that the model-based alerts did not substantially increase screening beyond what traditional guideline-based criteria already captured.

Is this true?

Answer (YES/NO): NO